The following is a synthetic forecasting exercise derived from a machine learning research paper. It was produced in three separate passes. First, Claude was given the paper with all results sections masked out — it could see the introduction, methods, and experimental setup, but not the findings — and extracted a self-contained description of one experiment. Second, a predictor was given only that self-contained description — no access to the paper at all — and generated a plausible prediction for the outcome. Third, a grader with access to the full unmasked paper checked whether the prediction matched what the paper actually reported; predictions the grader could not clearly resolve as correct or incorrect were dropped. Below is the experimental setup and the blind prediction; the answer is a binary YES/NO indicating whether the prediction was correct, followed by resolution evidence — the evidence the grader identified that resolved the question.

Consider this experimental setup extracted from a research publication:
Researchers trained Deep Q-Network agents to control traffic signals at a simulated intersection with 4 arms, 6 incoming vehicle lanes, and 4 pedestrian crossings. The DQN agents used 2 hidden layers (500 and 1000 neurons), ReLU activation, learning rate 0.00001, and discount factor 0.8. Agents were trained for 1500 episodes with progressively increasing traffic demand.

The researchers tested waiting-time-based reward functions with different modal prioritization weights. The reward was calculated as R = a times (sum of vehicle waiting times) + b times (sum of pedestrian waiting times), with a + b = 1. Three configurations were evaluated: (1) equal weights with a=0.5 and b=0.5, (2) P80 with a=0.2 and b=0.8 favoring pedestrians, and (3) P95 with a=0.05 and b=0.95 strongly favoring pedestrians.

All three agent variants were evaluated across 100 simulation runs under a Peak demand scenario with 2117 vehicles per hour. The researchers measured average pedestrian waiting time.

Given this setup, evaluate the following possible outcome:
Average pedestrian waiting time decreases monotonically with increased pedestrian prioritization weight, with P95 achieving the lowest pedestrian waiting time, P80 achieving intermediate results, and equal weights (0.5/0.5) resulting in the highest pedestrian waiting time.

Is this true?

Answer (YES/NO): YES